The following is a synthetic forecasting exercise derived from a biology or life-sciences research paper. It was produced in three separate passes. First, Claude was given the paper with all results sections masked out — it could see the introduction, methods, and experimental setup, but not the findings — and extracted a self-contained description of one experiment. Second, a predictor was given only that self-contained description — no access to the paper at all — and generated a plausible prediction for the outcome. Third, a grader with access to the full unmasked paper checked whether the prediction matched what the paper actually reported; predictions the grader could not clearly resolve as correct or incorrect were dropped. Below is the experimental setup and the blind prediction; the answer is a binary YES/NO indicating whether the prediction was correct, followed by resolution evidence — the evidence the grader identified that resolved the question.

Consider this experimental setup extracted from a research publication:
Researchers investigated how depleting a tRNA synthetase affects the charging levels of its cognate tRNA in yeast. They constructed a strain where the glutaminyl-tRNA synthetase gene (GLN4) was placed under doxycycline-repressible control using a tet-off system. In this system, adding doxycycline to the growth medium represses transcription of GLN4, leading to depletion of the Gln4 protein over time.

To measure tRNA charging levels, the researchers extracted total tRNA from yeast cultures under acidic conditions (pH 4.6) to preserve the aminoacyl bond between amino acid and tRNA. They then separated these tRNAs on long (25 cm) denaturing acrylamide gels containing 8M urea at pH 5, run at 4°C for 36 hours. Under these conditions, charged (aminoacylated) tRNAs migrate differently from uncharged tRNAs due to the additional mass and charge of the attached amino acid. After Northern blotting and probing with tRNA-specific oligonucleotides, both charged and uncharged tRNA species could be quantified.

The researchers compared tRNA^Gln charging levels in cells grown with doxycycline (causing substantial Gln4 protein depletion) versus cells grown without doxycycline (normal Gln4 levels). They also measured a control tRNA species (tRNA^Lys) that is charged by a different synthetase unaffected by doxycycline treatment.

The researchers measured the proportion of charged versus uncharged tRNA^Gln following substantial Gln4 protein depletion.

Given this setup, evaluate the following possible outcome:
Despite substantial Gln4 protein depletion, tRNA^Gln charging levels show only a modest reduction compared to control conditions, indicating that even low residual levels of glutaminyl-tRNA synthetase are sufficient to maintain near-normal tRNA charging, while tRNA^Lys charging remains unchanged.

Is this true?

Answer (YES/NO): NO